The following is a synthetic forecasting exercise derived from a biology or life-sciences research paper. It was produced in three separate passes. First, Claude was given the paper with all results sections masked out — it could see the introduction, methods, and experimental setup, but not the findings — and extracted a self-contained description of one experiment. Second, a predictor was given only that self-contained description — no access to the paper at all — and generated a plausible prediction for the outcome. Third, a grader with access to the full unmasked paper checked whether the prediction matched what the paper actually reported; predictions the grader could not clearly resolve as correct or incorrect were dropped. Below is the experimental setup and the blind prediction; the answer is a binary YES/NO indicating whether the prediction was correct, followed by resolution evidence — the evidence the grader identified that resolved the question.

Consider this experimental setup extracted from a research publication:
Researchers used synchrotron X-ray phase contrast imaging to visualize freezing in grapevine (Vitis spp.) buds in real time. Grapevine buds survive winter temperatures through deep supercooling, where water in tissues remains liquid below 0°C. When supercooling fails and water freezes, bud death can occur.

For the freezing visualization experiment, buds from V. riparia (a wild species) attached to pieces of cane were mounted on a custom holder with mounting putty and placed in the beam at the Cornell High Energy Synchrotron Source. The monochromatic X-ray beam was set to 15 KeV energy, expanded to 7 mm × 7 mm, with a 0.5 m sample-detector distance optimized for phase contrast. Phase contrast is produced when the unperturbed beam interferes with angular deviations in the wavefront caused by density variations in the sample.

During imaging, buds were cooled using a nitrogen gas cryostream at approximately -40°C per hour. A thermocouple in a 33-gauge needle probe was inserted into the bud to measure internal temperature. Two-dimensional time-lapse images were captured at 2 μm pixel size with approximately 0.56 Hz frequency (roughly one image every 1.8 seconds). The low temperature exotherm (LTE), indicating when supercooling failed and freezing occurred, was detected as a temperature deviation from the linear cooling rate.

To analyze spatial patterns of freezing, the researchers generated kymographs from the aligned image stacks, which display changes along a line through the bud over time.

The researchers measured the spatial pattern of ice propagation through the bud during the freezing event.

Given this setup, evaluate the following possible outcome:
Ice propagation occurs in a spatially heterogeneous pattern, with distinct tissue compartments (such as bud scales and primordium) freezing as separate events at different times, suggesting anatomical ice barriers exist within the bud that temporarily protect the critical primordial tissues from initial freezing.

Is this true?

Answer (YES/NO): NO